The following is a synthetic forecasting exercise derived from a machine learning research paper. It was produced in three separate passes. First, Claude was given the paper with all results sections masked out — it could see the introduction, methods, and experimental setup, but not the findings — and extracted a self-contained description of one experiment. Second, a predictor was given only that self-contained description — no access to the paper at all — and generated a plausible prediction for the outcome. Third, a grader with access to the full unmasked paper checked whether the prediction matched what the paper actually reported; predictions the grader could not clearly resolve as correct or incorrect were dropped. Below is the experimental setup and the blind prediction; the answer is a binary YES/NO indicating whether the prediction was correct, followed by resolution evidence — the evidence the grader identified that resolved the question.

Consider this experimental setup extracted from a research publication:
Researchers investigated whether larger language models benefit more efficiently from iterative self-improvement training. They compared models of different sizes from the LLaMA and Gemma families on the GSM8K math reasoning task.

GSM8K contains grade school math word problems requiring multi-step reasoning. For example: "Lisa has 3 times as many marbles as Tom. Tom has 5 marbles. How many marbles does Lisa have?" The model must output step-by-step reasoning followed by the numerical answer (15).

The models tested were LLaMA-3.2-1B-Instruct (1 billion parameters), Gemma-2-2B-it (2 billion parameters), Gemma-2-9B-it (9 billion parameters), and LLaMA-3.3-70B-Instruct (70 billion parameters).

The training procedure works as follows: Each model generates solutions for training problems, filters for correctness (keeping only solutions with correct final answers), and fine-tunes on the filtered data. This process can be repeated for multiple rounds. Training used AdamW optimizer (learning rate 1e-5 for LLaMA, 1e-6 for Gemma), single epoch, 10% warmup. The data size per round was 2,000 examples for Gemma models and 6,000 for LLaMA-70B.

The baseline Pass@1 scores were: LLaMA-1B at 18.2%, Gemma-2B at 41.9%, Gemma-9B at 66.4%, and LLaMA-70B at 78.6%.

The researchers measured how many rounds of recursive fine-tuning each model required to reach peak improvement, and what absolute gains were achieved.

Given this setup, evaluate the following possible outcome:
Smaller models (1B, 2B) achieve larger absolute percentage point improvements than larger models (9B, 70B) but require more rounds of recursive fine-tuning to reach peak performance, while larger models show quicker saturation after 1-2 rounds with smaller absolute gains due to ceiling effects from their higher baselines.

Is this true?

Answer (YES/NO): NO